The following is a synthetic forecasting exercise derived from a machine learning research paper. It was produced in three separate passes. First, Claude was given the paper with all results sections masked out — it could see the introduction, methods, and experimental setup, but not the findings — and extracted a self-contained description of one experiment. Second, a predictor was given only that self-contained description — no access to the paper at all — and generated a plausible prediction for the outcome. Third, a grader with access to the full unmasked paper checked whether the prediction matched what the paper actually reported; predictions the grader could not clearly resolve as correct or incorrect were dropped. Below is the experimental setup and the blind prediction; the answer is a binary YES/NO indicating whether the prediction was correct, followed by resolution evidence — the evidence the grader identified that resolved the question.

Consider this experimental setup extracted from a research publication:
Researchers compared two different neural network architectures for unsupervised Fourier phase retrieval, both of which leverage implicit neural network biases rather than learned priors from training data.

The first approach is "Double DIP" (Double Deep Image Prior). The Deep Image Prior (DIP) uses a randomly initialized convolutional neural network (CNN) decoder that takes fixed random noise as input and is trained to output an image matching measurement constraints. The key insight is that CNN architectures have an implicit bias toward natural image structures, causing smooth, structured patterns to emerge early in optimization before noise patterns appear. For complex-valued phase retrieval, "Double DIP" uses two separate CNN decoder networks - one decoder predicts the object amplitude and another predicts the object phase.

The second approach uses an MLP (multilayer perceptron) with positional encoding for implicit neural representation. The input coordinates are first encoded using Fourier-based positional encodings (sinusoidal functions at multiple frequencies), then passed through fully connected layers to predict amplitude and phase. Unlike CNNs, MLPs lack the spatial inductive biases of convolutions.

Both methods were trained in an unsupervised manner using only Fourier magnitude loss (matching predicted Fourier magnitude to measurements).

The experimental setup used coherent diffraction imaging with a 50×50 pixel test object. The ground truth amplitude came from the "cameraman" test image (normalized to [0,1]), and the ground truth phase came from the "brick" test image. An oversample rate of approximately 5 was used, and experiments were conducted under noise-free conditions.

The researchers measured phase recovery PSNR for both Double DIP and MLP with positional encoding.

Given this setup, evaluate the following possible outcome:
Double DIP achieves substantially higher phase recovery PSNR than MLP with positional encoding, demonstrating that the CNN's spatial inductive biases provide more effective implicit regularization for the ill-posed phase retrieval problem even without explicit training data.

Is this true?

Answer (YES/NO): NO